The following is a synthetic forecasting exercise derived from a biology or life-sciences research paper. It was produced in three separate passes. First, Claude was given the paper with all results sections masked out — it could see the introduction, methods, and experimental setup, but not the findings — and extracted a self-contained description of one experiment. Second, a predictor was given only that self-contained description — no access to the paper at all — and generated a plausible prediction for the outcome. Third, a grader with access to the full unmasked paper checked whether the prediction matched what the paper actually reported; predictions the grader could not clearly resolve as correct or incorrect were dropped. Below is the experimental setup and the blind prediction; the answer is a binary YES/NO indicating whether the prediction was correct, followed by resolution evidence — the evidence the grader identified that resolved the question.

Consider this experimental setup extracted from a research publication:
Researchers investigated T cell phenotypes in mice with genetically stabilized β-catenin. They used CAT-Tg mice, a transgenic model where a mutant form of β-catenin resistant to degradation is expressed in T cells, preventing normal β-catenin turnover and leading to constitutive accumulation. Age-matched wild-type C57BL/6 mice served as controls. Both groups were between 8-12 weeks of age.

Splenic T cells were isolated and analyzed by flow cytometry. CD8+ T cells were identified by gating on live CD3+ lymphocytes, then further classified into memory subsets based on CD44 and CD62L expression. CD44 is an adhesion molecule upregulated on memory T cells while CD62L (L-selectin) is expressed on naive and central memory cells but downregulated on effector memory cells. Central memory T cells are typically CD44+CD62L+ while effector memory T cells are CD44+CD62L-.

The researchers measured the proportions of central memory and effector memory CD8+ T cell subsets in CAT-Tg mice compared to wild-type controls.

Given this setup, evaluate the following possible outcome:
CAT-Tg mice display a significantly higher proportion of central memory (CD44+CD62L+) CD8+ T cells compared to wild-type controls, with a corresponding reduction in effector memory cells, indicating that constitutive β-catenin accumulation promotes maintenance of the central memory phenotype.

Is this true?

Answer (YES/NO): NO